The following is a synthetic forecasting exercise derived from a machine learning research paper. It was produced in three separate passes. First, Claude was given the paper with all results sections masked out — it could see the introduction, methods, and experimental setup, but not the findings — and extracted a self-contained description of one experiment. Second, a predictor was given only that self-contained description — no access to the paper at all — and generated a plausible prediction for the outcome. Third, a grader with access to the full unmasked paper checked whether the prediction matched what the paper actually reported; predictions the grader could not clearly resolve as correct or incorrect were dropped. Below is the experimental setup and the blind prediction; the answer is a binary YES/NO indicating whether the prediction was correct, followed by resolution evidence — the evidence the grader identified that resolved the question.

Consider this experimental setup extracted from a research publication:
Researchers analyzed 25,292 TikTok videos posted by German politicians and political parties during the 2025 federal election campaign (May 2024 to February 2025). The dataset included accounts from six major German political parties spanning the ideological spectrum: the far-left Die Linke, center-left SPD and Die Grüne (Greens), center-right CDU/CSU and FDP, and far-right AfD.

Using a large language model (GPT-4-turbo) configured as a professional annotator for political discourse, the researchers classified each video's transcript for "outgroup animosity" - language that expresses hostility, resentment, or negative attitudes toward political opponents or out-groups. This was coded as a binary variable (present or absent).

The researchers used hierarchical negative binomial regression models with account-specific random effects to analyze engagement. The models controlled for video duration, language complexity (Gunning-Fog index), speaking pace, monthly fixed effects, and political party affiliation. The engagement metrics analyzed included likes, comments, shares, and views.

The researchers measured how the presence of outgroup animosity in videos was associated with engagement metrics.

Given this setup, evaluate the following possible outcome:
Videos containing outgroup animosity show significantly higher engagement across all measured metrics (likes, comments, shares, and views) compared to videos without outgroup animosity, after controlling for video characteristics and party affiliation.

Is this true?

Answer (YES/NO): YES